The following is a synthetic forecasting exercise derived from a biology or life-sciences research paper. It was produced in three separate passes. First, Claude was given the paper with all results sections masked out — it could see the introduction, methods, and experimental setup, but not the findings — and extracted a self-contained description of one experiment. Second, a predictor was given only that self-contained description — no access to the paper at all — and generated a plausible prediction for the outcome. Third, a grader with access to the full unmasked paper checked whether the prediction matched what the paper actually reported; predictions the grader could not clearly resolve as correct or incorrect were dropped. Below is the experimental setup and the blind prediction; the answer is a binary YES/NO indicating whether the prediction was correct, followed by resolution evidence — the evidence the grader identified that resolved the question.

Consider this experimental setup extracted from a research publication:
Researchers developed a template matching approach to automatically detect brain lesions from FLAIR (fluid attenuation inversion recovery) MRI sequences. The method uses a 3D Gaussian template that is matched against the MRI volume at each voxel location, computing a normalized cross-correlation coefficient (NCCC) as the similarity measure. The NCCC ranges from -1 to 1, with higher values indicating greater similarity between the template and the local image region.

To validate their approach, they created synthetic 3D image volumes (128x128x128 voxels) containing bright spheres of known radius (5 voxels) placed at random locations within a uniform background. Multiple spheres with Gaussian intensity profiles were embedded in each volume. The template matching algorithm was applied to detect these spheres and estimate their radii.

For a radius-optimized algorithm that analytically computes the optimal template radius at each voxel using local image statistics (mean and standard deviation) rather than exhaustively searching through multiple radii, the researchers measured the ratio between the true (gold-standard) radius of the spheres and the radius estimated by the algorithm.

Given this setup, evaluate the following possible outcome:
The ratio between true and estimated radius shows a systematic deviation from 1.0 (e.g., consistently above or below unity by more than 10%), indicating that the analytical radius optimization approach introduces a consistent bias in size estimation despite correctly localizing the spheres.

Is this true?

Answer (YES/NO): YES